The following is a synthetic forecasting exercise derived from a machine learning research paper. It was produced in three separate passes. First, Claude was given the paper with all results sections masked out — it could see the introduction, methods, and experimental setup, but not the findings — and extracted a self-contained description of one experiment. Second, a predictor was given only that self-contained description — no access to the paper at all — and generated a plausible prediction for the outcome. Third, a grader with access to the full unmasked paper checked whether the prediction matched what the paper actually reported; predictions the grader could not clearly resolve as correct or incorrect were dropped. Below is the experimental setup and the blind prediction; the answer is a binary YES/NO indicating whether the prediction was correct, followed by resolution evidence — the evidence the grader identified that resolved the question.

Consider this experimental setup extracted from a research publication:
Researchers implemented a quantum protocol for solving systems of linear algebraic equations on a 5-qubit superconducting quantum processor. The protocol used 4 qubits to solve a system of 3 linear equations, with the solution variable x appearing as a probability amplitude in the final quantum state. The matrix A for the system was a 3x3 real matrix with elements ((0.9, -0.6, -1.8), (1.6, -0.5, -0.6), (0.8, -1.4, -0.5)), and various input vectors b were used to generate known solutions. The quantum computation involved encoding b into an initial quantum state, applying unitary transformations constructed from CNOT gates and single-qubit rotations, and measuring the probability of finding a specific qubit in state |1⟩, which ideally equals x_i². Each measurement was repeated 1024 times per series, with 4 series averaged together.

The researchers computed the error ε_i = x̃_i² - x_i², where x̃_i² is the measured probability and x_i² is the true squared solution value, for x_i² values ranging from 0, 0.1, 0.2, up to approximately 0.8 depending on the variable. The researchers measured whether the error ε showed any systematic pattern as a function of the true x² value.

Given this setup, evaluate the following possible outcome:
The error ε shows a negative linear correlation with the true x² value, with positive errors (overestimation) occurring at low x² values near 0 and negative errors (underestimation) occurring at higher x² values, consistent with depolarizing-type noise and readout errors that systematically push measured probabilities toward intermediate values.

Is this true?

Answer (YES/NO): YES